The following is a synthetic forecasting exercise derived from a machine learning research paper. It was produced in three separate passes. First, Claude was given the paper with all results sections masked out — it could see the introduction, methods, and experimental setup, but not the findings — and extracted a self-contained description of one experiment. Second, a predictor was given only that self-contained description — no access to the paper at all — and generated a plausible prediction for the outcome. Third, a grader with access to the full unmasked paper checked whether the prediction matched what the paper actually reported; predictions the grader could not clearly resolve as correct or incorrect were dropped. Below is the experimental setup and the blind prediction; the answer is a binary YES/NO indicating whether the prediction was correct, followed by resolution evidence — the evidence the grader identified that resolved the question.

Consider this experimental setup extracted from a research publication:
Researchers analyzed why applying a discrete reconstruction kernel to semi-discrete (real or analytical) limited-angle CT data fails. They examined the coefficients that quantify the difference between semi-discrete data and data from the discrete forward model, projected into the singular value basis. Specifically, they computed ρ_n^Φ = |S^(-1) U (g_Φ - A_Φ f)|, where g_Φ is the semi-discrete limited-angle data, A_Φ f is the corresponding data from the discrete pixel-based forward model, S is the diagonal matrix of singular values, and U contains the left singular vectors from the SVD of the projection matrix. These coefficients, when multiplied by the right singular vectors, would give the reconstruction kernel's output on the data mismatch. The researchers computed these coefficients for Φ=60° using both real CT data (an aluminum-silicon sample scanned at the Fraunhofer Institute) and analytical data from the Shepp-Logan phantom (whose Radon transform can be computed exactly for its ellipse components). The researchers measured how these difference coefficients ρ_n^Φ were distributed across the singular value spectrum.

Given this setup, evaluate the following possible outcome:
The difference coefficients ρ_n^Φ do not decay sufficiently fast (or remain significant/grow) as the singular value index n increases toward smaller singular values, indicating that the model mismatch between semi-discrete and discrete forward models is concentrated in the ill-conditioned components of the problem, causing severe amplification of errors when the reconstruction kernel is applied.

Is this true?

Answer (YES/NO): YES